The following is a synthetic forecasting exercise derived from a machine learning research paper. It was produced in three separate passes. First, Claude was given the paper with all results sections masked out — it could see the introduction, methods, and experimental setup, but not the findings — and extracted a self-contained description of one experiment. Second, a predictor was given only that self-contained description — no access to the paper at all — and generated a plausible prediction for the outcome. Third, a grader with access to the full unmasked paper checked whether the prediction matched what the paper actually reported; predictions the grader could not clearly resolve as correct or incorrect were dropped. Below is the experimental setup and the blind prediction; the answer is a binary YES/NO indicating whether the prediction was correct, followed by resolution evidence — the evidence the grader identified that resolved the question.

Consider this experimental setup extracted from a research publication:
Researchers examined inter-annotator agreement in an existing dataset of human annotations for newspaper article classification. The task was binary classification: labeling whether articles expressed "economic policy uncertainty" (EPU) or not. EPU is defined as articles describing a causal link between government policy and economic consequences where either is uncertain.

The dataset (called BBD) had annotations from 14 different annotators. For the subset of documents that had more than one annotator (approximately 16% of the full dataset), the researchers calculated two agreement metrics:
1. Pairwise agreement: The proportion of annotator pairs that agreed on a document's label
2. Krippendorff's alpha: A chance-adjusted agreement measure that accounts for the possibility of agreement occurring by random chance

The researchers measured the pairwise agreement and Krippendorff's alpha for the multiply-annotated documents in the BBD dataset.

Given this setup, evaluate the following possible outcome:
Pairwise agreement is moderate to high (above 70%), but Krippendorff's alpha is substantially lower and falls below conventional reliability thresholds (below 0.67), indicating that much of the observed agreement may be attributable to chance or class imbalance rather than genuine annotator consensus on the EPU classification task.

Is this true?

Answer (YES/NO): YES